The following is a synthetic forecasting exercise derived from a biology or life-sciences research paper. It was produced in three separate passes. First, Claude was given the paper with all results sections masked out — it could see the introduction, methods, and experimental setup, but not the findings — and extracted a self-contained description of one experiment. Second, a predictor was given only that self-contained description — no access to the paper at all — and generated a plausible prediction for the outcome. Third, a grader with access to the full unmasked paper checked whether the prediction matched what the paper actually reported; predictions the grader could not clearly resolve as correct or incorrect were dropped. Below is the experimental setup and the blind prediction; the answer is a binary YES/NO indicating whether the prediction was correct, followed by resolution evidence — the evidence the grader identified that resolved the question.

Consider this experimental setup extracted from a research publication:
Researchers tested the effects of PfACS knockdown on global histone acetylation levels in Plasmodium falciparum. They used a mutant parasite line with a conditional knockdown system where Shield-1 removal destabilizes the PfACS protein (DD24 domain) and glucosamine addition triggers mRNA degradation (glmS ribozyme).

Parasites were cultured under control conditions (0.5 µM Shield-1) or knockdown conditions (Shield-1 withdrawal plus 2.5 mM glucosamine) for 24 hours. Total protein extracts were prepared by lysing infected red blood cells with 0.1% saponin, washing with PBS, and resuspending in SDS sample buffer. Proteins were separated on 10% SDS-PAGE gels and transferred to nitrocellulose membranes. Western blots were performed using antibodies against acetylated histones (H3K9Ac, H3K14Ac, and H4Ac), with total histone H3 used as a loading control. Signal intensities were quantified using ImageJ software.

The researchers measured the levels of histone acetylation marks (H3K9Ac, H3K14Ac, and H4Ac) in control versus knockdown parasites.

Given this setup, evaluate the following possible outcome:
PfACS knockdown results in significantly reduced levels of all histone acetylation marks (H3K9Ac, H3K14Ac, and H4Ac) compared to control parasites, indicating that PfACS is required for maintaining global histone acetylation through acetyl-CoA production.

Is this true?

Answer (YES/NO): NO